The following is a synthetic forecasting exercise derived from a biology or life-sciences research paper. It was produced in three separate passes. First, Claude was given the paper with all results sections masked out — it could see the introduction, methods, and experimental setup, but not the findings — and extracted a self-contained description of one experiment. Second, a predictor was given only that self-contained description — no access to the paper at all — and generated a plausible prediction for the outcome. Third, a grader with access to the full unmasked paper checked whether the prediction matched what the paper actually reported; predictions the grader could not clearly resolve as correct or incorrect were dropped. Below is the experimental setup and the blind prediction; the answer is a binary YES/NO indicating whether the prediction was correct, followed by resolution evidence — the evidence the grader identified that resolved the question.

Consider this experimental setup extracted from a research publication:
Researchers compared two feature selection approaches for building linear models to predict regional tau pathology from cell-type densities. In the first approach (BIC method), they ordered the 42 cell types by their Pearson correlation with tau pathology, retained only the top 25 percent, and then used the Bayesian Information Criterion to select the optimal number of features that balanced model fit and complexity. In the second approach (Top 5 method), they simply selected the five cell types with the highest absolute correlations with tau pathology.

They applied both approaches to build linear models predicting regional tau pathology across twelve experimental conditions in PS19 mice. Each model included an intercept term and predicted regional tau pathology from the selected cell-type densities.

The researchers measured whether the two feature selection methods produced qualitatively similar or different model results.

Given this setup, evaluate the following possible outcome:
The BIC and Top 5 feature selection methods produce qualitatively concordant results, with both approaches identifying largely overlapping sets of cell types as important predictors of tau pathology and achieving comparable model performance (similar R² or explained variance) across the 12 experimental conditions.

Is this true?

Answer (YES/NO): YES